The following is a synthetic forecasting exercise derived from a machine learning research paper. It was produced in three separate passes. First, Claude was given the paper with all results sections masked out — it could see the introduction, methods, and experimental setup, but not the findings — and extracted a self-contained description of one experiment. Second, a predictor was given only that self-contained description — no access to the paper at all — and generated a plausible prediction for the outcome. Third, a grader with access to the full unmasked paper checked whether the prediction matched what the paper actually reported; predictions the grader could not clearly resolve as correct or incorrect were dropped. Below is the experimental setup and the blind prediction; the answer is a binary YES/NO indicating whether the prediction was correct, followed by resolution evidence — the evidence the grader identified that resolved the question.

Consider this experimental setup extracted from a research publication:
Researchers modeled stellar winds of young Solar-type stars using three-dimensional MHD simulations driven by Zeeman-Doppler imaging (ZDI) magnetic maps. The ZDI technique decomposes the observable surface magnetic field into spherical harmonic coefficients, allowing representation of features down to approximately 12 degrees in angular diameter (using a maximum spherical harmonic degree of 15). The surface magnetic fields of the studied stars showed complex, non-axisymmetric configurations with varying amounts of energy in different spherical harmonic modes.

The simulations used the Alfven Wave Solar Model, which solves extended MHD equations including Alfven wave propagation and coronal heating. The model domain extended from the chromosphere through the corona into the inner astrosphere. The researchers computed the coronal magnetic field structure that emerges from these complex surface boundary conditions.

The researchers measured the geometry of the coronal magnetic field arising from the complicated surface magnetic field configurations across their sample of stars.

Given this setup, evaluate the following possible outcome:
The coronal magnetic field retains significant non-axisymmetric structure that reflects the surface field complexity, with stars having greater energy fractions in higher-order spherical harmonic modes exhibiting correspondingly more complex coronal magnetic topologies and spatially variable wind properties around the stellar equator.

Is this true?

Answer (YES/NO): NO